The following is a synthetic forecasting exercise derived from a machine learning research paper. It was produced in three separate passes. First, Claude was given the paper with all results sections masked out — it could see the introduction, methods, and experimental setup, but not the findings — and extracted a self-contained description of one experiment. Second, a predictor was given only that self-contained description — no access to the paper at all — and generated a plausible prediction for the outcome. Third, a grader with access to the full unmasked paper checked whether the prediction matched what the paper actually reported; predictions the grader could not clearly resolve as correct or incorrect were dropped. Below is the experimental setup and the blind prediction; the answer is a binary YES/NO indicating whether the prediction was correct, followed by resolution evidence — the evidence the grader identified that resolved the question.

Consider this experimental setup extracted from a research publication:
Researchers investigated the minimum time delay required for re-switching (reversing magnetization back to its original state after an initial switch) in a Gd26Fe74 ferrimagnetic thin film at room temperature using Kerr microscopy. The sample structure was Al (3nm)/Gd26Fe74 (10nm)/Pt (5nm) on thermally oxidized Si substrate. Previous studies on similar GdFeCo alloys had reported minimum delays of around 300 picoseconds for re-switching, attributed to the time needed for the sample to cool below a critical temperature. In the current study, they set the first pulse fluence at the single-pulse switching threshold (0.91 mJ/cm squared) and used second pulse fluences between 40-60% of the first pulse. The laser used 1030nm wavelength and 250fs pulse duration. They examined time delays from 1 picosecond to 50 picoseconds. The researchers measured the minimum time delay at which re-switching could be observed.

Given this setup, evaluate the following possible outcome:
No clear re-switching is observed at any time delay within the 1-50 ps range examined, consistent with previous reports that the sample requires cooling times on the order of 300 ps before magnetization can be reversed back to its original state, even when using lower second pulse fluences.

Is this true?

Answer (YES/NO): NO